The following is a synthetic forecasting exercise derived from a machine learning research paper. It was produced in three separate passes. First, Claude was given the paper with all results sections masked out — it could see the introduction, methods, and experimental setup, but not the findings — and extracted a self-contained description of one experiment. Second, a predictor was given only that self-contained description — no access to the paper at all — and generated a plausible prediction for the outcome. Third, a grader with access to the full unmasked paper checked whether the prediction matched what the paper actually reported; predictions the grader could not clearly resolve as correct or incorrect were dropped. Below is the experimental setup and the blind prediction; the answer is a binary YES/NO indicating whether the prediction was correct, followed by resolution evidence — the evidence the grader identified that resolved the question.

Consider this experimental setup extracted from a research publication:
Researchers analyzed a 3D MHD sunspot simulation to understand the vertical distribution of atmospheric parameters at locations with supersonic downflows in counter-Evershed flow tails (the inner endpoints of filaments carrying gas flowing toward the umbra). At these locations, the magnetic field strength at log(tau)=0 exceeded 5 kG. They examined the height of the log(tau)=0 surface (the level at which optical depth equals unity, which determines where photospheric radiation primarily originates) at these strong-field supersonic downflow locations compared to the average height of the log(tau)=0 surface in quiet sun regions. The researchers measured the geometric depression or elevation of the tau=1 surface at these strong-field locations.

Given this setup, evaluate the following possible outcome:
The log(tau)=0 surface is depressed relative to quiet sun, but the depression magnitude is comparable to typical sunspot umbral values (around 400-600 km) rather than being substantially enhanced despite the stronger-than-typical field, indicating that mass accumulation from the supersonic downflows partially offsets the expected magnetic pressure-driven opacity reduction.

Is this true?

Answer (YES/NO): NO